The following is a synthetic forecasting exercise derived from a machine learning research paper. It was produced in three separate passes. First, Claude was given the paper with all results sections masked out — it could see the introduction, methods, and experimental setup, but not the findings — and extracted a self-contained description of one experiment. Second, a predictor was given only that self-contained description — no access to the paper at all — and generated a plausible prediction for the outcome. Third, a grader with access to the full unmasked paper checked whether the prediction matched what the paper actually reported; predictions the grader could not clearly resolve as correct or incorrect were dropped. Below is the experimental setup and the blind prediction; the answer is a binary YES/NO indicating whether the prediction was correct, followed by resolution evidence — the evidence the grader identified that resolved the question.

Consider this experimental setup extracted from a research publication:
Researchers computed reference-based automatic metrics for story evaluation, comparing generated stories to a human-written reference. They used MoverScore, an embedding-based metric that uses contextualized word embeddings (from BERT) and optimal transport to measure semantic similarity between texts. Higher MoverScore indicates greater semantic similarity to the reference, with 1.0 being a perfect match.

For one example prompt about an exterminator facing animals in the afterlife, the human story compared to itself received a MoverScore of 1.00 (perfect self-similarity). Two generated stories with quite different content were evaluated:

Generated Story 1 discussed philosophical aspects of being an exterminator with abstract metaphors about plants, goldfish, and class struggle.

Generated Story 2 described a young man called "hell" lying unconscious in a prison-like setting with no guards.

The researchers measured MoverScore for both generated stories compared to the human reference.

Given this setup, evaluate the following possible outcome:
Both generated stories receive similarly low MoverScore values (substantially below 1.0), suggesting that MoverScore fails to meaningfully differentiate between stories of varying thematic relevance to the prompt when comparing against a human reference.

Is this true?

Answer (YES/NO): YES